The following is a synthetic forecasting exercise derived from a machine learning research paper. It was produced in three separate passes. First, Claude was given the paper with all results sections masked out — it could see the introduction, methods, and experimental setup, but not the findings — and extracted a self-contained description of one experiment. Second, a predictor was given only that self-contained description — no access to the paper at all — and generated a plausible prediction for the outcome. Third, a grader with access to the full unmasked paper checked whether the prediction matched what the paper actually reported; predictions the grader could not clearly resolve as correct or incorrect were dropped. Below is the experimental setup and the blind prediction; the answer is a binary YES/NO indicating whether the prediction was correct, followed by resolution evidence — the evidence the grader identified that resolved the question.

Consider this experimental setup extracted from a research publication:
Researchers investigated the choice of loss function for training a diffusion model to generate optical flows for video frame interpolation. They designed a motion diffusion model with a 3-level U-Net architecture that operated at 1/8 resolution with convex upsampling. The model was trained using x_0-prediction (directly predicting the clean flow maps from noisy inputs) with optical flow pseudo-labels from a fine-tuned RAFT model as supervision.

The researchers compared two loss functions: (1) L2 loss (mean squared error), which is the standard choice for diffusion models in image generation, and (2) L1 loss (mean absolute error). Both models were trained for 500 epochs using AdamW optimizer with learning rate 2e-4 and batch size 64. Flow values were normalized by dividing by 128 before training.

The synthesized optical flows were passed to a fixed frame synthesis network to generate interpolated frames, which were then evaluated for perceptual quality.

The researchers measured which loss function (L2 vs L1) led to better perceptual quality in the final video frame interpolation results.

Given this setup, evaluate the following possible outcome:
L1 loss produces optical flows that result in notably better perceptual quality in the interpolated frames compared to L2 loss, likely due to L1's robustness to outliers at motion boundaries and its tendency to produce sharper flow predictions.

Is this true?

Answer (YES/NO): YES